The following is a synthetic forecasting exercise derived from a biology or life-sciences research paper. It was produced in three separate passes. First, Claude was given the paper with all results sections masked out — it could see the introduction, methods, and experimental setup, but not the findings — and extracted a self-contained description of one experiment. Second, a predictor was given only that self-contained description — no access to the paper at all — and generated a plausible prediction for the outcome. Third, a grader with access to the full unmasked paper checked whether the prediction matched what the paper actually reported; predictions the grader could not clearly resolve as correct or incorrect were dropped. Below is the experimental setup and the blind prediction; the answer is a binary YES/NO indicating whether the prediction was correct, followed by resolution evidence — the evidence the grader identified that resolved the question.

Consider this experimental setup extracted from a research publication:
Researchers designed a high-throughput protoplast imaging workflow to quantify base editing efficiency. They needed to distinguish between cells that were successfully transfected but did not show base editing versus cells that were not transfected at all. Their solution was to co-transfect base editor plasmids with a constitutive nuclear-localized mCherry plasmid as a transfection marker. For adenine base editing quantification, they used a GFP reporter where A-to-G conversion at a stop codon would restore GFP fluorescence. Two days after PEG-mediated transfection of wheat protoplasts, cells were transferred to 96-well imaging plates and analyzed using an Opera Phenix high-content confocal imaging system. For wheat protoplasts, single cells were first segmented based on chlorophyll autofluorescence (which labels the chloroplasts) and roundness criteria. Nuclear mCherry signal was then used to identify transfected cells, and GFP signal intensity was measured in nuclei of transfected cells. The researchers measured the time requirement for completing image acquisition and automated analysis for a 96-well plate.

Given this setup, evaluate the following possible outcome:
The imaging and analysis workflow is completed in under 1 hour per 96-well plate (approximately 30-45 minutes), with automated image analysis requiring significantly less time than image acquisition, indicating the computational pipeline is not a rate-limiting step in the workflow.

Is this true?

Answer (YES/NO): NO